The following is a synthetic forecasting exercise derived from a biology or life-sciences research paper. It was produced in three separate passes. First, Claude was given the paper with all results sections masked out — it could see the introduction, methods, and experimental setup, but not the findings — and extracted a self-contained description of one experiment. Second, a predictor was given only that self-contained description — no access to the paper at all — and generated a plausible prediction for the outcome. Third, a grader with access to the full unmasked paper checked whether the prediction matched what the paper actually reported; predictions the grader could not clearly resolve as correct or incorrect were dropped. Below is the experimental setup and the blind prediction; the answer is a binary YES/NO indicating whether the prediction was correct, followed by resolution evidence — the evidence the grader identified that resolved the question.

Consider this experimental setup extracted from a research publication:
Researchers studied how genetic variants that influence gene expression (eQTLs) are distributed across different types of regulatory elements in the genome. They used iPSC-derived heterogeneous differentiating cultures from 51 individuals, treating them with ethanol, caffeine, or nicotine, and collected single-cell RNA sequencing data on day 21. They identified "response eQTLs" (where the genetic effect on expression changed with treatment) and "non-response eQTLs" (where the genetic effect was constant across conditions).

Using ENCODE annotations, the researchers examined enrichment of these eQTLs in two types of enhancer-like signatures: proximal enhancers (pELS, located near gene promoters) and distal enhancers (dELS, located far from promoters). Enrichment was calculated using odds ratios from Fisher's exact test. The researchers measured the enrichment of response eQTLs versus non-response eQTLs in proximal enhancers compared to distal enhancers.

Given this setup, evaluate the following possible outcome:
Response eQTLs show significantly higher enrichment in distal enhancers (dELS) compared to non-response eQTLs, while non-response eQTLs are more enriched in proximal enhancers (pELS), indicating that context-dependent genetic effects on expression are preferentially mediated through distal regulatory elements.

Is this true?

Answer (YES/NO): YES